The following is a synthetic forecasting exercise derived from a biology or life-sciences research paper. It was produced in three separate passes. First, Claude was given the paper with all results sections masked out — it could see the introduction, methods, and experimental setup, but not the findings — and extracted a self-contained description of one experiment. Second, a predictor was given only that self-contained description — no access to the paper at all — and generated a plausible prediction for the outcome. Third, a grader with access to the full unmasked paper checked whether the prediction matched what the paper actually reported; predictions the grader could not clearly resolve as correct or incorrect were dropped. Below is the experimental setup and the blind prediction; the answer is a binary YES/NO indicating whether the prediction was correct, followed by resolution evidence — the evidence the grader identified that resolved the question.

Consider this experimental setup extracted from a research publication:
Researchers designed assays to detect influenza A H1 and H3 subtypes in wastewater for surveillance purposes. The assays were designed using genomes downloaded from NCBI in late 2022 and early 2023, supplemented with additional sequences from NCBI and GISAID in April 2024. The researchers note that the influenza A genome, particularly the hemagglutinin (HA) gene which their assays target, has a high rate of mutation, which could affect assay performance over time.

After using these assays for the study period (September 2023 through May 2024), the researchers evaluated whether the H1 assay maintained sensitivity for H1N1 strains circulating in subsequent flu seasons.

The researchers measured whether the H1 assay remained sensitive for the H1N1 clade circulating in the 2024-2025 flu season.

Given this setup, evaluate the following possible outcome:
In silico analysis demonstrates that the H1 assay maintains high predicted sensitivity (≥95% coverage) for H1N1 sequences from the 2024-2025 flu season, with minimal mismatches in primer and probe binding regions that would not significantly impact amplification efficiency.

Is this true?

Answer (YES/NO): NO